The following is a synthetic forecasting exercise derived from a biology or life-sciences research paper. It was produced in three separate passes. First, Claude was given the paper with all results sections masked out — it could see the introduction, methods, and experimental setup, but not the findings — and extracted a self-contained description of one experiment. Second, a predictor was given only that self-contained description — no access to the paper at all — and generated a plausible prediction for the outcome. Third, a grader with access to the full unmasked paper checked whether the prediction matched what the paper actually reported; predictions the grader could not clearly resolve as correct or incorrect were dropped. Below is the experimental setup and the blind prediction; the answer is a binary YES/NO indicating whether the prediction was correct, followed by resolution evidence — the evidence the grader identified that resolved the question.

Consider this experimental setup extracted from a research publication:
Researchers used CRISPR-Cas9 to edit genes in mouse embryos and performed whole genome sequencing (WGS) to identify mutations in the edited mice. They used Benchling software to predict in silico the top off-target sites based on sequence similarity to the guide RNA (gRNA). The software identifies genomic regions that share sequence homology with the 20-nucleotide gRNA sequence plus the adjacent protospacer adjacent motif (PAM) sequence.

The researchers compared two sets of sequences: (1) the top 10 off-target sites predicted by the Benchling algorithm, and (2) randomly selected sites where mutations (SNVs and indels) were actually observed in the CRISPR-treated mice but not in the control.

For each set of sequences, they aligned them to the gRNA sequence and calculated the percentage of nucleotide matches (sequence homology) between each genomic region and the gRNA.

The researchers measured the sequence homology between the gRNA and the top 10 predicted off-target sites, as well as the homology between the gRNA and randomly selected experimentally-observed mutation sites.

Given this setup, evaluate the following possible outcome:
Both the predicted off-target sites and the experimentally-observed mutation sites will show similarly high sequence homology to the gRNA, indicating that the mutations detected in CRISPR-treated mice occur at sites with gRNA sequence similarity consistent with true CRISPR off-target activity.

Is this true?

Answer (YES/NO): NO